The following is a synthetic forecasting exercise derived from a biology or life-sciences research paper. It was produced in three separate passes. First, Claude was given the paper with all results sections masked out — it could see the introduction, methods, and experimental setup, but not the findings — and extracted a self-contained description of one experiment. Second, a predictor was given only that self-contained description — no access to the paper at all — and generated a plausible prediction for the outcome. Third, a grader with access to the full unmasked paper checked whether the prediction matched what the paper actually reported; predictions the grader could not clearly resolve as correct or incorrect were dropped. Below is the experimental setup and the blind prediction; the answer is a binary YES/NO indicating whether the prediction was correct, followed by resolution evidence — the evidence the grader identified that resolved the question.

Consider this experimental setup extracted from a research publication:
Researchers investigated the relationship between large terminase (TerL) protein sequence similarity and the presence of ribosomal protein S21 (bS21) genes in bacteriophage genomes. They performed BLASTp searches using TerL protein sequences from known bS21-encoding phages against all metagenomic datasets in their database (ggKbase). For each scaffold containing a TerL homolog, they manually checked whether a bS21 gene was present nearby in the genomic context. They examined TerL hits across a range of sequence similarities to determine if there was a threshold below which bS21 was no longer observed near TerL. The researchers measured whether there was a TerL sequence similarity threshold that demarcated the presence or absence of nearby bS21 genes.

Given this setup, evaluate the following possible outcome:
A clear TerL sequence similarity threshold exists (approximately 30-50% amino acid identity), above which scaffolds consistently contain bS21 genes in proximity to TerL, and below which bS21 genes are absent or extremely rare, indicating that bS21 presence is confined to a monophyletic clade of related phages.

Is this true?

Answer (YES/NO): NO